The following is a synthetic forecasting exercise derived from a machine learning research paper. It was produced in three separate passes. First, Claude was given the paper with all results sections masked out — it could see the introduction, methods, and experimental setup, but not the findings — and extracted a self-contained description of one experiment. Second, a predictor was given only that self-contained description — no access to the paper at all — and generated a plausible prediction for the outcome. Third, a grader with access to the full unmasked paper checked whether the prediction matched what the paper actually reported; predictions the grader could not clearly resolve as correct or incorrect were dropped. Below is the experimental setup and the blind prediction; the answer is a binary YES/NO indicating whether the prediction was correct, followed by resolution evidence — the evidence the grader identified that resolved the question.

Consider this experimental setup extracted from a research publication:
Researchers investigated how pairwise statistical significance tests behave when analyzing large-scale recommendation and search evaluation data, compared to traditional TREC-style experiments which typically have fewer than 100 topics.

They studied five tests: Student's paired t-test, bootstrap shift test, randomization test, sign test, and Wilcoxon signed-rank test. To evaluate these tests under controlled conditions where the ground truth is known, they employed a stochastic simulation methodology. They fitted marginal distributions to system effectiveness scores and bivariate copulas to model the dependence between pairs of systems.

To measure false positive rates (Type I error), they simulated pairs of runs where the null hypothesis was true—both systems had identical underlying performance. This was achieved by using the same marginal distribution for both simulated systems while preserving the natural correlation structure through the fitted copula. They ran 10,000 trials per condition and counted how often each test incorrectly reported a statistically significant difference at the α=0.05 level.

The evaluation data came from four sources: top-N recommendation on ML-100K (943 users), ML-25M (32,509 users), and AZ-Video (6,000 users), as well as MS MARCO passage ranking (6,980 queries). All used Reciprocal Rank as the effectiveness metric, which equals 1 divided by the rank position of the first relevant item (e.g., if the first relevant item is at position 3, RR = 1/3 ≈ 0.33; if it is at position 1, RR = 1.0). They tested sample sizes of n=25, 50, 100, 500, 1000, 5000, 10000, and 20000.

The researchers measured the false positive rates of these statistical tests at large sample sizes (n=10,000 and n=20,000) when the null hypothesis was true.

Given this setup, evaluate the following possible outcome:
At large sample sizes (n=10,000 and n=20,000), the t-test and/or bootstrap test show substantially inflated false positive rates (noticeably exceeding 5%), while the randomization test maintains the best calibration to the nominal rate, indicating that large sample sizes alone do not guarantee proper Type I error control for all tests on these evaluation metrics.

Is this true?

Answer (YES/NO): NO